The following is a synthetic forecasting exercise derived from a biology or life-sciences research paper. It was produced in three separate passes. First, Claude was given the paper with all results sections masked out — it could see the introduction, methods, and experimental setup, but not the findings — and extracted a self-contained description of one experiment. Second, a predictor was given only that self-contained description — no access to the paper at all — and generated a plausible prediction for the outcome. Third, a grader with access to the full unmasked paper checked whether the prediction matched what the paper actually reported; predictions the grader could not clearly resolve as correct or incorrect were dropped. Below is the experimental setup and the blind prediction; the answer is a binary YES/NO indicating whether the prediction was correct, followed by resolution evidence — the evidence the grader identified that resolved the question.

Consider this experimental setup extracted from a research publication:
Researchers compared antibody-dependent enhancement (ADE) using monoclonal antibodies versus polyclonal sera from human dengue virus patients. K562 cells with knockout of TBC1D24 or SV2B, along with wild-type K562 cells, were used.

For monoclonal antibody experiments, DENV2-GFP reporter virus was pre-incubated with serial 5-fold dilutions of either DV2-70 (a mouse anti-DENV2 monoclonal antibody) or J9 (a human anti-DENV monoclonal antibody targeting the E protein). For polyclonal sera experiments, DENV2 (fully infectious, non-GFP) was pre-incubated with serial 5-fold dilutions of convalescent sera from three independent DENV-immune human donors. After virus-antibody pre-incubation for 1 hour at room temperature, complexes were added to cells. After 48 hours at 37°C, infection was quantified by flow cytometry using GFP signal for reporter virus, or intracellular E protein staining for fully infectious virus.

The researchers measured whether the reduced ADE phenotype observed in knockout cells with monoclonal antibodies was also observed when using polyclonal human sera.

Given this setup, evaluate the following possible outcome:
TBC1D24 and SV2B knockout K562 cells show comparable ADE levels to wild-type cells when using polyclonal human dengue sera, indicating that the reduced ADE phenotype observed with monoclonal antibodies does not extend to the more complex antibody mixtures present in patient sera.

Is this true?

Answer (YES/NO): NO